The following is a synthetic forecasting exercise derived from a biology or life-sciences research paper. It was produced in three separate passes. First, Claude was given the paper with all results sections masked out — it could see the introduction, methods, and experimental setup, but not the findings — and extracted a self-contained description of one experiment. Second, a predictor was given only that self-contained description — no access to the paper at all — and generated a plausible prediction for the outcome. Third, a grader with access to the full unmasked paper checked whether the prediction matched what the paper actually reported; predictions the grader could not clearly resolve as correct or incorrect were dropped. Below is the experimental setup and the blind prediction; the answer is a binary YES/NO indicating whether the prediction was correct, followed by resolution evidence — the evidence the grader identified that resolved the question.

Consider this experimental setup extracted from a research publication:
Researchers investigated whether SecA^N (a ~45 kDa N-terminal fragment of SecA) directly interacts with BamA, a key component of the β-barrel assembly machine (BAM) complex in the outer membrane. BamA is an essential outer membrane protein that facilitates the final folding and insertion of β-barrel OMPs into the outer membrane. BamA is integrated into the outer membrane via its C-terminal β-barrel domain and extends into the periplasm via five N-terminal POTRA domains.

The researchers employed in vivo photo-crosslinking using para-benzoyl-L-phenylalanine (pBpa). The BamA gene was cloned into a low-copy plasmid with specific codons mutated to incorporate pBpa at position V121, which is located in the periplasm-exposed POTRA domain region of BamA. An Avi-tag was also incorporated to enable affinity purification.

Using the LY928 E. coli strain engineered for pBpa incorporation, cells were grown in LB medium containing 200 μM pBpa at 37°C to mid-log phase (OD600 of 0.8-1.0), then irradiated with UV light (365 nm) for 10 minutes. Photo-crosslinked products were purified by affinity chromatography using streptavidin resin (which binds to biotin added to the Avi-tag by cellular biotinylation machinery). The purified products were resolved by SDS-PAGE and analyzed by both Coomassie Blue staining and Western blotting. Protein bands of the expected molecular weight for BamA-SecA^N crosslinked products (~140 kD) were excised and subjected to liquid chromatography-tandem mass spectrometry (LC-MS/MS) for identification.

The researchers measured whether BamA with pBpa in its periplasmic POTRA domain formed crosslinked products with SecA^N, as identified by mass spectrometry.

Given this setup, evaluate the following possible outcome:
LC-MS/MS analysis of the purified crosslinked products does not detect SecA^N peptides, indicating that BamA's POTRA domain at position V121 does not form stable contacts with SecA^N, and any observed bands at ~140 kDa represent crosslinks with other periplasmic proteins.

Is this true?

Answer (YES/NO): NO